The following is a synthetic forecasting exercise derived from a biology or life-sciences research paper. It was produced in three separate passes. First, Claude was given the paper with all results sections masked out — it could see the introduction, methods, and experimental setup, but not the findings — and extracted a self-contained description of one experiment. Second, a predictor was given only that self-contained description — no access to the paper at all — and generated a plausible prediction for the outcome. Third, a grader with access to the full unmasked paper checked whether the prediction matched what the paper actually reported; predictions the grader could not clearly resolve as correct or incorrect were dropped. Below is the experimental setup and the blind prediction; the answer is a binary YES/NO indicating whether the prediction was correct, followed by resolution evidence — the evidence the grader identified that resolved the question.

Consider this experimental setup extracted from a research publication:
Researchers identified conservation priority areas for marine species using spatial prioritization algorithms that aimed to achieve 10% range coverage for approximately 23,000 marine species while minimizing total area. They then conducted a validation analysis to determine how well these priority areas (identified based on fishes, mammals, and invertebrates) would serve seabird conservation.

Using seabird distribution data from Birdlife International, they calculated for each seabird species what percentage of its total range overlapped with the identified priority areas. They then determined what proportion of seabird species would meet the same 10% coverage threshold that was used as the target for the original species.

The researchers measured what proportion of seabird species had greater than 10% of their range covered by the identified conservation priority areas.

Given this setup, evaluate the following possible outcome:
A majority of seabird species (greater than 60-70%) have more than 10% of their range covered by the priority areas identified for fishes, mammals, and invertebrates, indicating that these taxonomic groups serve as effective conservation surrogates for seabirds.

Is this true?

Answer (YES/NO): NO